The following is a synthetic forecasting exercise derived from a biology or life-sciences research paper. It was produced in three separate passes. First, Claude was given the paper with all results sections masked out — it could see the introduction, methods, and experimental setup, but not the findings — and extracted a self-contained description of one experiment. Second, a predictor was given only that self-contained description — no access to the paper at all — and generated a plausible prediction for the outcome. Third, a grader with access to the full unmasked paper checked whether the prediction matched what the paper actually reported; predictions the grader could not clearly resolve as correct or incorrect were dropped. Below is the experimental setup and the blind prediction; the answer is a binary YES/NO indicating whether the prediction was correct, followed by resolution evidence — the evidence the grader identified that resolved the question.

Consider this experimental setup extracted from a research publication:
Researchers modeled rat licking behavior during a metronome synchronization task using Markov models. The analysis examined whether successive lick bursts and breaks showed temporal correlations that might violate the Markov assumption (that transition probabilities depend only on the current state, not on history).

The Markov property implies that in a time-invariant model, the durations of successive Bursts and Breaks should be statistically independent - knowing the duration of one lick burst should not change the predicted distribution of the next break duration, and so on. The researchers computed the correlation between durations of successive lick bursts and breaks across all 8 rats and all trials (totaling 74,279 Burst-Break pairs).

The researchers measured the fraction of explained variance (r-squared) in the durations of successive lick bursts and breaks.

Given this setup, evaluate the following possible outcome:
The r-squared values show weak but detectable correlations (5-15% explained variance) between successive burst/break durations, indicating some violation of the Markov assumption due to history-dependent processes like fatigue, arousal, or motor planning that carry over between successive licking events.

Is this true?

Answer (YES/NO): NO